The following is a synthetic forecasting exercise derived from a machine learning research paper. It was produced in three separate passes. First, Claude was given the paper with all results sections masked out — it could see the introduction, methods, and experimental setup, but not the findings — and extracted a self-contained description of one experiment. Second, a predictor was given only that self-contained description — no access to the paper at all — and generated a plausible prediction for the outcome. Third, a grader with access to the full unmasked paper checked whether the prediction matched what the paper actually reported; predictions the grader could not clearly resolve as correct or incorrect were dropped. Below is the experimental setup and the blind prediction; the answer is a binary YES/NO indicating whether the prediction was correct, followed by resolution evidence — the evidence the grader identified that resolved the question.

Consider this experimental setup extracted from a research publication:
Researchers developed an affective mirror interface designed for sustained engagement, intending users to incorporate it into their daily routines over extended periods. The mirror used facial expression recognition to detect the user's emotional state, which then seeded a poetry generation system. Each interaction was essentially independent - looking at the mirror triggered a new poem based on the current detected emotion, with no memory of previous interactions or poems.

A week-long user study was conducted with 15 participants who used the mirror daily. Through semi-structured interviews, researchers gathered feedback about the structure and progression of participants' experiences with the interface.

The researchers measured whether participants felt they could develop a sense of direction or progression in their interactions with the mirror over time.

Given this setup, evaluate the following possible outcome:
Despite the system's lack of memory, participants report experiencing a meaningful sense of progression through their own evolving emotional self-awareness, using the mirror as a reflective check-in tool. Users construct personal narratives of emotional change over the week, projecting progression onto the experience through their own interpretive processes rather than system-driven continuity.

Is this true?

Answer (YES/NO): NO